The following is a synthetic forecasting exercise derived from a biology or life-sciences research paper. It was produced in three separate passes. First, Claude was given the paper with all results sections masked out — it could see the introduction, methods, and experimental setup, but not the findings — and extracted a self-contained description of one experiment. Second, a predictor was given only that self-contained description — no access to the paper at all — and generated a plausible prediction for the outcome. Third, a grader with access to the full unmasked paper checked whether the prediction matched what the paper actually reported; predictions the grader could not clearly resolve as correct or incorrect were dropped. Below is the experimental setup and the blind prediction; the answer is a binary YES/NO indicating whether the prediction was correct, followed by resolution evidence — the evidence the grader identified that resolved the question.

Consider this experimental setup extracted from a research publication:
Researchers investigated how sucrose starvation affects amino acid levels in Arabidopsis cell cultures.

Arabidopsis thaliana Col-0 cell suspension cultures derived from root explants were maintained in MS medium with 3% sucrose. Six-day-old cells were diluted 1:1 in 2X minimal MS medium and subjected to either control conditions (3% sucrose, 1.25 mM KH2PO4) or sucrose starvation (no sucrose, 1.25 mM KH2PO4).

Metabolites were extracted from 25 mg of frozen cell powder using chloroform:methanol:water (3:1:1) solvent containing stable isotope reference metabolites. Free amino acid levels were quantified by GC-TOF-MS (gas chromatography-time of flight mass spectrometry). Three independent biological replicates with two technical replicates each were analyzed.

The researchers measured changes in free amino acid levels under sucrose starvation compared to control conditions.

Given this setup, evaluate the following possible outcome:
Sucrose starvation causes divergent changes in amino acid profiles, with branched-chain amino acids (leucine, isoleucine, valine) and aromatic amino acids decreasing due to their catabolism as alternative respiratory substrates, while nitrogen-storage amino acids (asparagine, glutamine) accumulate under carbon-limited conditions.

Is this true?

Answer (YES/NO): NO